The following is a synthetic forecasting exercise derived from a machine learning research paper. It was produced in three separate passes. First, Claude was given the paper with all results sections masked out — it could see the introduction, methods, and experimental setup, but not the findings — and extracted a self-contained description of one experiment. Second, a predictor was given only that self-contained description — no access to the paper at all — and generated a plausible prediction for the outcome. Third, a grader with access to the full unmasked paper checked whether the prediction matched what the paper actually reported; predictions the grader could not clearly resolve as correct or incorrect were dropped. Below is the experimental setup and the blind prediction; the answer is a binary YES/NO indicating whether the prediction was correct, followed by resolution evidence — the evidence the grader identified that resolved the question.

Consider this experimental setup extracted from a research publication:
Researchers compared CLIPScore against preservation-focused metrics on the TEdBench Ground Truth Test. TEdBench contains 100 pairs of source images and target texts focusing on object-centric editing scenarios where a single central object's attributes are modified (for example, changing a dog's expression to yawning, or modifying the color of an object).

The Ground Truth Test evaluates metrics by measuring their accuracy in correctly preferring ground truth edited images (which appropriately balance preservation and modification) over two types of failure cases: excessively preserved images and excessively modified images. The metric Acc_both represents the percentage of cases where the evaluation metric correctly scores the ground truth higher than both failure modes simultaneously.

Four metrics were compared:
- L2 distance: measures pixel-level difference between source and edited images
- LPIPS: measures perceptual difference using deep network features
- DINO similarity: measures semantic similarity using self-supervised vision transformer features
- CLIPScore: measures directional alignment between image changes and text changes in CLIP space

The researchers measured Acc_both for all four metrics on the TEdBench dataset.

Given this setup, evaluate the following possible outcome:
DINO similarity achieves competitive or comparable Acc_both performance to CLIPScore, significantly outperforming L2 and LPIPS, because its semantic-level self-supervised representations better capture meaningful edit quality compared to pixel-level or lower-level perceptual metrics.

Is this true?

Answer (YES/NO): NO